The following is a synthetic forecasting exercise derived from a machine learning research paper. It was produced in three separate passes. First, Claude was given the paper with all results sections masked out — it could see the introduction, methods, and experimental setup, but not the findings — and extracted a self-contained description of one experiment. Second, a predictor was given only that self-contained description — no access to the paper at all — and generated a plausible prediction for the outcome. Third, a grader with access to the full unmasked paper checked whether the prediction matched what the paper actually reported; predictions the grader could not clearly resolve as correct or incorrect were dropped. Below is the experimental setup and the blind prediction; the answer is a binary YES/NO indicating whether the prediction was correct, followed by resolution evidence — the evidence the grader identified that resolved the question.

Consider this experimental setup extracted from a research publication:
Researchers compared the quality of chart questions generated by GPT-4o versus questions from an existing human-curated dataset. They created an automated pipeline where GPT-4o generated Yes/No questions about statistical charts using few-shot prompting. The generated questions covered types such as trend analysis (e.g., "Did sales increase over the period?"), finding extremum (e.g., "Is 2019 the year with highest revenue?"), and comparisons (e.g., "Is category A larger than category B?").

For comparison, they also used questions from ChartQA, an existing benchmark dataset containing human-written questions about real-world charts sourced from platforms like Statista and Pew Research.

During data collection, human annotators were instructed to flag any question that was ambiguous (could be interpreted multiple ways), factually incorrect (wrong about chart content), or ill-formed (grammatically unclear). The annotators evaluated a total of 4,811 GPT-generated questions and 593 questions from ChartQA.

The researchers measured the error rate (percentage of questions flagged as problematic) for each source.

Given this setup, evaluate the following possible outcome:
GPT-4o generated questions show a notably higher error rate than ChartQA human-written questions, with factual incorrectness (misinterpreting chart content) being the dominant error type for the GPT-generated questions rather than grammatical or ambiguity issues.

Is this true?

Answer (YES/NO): NO